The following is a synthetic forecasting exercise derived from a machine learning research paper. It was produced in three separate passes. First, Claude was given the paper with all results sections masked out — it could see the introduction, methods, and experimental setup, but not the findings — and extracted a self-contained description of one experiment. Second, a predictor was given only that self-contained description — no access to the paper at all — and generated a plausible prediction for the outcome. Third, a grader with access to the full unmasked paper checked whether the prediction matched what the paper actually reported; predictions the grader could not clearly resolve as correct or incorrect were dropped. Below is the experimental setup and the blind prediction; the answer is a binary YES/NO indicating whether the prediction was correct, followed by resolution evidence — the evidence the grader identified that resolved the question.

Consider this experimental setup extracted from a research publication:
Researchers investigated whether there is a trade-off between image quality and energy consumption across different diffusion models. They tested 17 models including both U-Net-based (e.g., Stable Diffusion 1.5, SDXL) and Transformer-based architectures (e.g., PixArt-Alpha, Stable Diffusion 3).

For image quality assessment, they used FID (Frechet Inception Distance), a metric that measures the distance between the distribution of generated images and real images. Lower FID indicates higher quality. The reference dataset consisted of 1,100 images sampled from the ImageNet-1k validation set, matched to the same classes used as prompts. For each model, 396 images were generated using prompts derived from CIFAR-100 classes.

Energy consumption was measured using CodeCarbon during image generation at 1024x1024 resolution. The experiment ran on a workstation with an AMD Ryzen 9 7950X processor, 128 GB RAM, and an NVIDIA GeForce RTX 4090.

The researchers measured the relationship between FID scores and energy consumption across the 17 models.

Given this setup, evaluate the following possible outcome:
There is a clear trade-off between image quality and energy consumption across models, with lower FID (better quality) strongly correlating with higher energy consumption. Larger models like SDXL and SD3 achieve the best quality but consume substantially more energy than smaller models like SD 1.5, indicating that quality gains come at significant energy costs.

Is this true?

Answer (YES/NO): NO